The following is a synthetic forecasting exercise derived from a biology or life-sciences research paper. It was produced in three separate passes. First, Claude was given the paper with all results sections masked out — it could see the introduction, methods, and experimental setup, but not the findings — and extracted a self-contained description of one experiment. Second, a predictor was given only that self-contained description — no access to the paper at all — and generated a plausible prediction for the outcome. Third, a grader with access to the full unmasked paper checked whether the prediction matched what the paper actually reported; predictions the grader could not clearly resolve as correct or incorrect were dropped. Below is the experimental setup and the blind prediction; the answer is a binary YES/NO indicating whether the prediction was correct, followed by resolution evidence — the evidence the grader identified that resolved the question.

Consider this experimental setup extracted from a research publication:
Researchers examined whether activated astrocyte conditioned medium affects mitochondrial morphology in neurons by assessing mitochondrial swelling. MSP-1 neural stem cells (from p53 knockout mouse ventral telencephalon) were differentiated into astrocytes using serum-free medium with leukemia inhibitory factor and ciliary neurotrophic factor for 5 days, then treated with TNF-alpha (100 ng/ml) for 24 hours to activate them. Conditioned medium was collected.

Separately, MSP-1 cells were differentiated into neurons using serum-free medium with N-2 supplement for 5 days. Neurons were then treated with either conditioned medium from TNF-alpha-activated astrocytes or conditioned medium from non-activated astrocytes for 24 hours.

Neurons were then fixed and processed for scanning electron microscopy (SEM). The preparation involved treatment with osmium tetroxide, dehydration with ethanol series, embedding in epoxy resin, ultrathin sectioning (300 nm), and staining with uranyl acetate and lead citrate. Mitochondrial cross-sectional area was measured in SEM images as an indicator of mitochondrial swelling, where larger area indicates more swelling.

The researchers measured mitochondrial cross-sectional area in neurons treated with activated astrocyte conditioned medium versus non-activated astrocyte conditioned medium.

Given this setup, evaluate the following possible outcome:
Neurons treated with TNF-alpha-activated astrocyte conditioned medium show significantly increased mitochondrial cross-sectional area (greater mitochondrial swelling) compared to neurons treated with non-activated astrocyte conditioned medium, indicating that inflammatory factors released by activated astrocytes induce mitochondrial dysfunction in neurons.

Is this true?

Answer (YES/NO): YES